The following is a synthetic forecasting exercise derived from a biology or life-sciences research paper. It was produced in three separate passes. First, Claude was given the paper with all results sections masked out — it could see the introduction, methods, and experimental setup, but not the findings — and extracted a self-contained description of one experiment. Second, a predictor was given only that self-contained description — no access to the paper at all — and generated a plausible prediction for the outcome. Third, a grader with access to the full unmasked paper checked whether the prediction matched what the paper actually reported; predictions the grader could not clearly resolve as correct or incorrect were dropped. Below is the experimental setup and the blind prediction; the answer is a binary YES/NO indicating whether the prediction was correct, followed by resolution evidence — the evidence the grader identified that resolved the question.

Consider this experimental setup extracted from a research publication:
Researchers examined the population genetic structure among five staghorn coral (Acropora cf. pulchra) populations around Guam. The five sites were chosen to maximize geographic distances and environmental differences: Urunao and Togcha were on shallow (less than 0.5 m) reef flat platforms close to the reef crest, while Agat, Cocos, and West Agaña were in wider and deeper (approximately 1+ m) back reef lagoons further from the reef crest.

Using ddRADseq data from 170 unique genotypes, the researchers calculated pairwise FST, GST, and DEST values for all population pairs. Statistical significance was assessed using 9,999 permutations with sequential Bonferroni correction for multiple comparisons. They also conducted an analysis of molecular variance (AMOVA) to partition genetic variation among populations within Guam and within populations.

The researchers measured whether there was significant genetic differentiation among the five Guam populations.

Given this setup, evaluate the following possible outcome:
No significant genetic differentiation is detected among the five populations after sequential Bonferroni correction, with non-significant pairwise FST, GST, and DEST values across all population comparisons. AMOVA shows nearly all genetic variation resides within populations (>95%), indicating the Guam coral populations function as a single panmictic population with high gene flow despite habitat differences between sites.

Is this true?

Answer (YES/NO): NO